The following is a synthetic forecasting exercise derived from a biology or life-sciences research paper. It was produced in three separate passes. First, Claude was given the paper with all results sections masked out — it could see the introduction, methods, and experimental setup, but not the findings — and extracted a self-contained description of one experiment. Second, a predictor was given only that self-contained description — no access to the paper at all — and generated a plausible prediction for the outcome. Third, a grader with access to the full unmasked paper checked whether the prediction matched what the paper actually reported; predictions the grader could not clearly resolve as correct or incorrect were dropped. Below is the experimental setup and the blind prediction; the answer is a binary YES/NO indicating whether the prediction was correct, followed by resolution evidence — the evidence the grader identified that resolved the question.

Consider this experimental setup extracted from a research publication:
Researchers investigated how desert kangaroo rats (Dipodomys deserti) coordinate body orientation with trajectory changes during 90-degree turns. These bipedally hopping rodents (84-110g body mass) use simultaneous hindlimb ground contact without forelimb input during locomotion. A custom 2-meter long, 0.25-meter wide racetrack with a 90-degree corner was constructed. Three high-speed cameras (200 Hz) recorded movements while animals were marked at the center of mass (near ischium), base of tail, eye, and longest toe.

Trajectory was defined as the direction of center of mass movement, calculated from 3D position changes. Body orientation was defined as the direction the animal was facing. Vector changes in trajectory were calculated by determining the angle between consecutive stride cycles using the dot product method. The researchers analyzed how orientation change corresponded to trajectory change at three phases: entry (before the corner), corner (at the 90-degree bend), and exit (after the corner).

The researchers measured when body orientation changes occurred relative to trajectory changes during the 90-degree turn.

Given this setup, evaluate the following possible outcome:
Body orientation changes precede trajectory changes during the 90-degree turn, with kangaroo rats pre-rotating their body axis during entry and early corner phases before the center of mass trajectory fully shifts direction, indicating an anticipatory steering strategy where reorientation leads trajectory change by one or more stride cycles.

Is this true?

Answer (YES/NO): NO